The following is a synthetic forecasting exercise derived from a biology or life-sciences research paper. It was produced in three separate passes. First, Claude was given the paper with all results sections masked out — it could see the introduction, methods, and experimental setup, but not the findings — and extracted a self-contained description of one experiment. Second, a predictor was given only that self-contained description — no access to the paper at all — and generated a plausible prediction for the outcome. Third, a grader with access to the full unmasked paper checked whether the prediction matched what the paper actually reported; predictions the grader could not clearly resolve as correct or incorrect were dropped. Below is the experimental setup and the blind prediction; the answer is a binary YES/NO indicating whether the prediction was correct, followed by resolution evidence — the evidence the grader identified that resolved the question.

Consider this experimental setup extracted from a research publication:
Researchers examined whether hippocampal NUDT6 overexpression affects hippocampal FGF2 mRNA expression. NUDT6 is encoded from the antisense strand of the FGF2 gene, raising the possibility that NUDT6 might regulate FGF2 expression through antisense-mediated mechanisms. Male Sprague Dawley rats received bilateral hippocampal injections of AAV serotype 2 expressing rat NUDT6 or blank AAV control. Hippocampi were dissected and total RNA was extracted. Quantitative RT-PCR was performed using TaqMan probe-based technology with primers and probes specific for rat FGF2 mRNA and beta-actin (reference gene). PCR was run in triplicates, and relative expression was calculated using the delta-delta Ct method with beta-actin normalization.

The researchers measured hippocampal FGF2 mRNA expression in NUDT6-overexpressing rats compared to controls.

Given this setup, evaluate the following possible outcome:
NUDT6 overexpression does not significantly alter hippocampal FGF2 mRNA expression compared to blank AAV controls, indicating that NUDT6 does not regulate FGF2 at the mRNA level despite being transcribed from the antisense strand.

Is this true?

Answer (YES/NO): YES